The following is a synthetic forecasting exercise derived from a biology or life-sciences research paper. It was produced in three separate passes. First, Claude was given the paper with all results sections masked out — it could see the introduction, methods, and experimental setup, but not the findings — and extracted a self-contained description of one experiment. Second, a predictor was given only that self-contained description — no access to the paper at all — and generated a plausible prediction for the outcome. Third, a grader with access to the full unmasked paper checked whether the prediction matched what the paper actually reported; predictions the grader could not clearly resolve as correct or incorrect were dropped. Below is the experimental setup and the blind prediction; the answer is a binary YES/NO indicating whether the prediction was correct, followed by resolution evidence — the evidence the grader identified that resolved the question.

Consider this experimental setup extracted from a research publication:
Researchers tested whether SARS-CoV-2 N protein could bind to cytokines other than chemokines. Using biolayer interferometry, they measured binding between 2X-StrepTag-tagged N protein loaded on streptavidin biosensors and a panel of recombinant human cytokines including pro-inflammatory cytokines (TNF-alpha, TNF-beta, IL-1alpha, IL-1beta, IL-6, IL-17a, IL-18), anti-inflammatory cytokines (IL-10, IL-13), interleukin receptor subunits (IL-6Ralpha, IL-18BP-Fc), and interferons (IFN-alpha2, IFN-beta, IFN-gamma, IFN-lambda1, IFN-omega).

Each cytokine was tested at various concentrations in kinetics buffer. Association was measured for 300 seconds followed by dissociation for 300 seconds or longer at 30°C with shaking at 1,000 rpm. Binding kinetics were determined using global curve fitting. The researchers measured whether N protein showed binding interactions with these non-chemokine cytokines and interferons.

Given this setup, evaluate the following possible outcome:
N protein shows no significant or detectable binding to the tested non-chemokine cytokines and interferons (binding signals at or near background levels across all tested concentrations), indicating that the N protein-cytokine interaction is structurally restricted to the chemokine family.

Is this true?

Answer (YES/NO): YES